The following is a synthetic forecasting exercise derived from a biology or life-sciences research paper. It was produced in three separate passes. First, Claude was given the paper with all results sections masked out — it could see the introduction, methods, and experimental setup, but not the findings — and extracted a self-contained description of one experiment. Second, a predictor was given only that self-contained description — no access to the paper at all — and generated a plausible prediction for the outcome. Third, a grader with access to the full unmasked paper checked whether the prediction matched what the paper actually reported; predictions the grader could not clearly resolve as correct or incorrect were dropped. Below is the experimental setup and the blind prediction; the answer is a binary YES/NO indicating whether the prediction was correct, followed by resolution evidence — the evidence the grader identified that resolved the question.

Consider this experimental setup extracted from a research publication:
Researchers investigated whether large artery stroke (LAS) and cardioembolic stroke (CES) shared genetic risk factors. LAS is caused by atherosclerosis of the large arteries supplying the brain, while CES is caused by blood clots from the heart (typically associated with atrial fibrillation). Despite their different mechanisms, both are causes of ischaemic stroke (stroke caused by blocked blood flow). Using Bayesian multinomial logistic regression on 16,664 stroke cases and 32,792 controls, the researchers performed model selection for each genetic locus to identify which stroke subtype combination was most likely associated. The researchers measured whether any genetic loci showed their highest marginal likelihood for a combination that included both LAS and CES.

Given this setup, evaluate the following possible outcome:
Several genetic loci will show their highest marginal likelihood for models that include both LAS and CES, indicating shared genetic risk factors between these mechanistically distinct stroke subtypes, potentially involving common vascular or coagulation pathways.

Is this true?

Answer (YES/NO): NO